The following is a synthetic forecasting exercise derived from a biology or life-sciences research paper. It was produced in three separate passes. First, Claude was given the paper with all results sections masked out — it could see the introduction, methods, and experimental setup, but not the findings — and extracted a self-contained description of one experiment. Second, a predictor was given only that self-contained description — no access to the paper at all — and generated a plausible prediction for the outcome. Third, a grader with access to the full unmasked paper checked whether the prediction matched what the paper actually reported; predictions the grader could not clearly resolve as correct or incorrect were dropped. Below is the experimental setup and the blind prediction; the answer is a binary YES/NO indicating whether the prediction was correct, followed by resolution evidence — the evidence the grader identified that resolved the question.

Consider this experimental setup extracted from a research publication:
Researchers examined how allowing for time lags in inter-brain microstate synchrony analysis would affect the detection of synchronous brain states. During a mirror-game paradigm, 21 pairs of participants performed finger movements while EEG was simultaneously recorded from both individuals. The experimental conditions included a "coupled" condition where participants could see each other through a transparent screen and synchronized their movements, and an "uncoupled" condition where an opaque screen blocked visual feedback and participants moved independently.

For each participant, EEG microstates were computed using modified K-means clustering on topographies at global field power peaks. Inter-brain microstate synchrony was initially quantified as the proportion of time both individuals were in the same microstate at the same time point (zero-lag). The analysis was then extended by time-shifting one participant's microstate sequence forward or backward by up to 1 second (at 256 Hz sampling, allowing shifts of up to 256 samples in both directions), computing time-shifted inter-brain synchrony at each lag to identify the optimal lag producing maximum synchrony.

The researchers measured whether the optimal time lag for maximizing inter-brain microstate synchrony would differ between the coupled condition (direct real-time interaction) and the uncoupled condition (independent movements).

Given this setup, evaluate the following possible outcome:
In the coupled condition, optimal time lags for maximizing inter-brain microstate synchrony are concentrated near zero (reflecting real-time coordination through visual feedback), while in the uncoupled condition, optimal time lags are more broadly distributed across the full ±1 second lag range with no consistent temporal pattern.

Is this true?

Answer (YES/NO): NO